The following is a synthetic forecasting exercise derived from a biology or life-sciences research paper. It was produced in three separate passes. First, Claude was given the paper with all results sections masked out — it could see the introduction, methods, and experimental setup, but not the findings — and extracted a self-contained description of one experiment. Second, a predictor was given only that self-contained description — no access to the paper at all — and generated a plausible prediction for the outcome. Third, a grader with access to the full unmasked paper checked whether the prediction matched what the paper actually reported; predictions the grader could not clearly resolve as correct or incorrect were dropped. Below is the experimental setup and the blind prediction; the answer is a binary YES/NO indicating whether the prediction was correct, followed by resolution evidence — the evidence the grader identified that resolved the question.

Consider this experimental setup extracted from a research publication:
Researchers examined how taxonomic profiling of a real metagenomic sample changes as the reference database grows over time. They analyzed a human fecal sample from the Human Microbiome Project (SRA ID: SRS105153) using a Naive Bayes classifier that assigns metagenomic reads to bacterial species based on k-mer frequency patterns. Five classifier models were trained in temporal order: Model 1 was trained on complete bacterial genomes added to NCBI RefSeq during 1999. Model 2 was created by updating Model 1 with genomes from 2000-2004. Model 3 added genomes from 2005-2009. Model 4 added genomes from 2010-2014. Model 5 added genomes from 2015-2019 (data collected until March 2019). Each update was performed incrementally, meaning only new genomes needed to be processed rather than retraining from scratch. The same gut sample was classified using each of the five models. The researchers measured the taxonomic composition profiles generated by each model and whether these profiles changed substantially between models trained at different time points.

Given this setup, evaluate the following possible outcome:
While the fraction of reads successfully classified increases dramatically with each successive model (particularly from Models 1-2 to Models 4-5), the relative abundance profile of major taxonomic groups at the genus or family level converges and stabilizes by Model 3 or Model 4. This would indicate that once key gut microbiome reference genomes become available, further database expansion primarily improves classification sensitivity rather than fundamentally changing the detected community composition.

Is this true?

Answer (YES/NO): NO